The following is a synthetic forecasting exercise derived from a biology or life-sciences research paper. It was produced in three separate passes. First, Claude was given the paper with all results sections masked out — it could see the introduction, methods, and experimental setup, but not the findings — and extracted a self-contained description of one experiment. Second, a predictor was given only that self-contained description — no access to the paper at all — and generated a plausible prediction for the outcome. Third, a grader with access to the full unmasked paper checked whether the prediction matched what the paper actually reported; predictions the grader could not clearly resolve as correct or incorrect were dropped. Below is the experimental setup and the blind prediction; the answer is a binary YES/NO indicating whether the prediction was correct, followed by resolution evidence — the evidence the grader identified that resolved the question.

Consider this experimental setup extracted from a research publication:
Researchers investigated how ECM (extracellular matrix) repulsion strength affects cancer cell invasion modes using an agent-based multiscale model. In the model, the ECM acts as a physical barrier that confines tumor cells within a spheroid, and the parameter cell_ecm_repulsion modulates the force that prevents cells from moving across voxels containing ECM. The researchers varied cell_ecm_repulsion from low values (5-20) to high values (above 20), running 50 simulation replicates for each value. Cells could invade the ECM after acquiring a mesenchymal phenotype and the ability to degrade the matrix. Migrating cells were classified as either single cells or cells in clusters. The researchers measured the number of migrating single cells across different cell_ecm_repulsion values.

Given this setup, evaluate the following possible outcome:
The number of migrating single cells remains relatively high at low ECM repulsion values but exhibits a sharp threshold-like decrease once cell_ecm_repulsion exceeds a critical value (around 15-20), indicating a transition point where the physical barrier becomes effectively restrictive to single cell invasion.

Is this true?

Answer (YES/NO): YES